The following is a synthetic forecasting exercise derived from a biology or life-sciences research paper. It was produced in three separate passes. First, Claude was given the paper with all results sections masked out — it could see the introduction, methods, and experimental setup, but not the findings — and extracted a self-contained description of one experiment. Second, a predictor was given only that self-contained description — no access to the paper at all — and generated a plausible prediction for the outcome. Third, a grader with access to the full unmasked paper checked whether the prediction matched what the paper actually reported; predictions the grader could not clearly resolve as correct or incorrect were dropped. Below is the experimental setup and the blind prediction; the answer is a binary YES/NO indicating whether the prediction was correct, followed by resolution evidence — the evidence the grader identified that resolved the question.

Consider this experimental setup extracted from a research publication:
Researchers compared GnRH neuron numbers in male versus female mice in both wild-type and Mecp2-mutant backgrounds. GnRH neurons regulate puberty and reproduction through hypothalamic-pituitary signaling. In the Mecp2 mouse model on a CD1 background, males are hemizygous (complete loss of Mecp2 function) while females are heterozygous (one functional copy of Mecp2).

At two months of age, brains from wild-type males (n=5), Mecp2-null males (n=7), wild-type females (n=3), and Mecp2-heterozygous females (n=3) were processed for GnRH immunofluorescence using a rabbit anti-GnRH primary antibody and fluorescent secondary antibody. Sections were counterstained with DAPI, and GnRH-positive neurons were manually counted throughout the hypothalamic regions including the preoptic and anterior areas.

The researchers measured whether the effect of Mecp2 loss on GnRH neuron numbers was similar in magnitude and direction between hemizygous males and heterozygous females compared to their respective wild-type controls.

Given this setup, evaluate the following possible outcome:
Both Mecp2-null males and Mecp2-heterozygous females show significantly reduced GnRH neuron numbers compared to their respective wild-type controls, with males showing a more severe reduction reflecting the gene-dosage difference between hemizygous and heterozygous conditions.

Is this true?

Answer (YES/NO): NO